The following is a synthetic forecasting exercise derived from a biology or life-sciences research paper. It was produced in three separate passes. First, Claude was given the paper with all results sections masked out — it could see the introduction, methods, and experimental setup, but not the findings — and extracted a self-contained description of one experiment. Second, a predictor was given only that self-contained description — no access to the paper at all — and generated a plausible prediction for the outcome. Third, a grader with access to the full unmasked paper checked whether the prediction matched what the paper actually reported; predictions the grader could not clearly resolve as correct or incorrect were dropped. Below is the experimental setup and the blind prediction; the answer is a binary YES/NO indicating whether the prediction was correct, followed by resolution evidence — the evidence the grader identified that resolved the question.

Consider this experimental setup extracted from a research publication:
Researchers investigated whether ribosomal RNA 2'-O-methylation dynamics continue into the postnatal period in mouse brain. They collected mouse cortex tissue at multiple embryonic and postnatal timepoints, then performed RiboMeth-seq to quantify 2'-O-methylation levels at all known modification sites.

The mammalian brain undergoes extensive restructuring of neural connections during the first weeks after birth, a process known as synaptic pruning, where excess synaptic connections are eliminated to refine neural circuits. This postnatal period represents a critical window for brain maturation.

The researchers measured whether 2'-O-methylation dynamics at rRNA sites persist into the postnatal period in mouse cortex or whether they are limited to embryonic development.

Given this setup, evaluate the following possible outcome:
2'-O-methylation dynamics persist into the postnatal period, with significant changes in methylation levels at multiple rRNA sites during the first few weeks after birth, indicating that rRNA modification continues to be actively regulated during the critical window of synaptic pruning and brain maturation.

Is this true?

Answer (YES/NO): YES